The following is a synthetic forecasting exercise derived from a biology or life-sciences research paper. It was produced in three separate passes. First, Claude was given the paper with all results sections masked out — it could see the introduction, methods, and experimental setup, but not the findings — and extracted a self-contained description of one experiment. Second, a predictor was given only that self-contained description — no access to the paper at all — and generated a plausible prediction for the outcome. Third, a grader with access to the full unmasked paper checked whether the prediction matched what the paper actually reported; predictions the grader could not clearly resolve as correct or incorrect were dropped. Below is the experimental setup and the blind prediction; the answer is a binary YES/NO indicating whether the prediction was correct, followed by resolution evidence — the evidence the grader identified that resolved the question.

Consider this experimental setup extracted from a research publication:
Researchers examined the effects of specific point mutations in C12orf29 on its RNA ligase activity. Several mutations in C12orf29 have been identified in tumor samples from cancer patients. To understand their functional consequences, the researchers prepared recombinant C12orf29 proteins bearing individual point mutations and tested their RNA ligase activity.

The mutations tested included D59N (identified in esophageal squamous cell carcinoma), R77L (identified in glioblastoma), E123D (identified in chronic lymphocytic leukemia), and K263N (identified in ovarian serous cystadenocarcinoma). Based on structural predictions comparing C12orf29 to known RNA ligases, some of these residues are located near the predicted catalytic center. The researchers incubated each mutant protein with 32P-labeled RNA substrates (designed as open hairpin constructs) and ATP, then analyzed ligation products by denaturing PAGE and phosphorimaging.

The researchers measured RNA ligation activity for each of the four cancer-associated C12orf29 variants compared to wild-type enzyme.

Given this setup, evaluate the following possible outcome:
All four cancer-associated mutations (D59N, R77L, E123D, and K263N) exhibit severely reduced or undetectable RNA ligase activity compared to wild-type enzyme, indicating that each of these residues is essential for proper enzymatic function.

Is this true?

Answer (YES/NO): NO